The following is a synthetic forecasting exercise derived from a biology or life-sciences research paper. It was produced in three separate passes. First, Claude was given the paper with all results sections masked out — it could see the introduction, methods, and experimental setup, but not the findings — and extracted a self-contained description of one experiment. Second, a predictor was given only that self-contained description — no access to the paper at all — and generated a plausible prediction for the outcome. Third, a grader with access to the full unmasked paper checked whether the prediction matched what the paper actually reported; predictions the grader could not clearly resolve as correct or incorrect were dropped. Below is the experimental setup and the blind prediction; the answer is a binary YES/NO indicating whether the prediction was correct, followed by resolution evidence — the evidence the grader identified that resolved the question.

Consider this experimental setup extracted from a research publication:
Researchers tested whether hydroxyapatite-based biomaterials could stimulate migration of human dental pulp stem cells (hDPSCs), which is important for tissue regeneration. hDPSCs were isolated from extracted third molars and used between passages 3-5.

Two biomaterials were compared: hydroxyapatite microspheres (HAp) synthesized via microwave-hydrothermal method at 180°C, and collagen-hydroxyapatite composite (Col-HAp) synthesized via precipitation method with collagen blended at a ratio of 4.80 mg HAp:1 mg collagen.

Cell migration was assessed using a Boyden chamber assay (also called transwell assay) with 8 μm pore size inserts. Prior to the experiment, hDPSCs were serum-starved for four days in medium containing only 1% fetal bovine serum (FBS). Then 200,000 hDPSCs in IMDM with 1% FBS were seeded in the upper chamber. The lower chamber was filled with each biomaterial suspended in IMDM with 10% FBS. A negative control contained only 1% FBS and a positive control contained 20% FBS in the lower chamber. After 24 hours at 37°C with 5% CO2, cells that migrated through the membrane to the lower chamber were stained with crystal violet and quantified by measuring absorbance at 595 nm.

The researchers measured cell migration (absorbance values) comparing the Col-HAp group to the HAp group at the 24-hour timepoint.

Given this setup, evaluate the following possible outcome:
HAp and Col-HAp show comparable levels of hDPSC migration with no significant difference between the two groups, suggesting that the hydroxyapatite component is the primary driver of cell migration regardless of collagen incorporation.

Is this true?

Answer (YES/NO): NO